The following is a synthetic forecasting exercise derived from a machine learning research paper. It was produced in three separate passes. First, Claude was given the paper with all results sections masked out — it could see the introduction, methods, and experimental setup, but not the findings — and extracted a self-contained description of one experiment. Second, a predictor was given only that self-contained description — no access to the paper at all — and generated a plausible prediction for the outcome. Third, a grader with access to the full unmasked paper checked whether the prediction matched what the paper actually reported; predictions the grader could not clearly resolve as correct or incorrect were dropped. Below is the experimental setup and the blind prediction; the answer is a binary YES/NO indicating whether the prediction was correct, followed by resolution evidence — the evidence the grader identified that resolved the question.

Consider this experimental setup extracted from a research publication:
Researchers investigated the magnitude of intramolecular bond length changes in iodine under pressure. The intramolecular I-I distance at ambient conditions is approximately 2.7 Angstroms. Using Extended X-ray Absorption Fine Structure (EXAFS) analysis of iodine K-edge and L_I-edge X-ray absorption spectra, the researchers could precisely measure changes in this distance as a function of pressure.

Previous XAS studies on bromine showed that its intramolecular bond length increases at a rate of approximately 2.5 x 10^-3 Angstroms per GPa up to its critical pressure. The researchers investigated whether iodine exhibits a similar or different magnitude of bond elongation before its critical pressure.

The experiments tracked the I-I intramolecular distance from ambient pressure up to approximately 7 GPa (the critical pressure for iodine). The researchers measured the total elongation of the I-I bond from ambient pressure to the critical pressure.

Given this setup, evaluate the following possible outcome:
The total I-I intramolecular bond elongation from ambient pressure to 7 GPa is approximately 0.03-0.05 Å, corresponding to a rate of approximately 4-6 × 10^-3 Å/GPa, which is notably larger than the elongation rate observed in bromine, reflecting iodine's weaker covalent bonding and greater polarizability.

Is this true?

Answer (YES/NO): NO